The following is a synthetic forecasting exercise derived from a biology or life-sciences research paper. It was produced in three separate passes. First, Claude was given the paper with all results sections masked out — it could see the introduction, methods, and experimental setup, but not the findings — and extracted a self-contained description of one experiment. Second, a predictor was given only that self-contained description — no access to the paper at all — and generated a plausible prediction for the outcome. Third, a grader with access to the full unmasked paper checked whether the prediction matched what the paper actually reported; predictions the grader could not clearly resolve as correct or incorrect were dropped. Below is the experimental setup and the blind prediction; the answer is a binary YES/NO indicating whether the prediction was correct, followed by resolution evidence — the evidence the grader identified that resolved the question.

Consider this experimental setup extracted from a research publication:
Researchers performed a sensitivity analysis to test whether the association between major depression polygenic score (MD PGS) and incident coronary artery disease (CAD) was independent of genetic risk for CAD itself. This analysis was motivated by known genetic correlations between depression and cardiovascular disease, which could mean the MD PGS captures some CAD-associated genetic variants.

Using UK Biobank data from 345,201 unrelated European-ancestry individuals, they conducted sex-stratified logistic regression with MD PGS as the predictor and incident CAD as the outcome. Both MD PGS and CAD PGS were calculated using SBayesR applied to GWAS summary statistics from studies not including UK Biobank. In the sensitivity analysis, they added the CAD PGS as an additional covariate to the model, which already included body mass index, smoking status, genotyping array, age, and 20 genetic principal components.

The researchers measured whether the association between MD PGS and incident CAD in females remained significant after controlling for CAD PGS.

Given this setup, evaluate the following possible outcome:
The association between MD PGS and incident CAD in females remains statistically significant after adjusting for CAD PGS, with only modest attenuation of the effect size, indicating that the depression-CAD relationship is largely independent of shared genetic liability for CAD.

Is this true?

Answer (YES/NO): YES